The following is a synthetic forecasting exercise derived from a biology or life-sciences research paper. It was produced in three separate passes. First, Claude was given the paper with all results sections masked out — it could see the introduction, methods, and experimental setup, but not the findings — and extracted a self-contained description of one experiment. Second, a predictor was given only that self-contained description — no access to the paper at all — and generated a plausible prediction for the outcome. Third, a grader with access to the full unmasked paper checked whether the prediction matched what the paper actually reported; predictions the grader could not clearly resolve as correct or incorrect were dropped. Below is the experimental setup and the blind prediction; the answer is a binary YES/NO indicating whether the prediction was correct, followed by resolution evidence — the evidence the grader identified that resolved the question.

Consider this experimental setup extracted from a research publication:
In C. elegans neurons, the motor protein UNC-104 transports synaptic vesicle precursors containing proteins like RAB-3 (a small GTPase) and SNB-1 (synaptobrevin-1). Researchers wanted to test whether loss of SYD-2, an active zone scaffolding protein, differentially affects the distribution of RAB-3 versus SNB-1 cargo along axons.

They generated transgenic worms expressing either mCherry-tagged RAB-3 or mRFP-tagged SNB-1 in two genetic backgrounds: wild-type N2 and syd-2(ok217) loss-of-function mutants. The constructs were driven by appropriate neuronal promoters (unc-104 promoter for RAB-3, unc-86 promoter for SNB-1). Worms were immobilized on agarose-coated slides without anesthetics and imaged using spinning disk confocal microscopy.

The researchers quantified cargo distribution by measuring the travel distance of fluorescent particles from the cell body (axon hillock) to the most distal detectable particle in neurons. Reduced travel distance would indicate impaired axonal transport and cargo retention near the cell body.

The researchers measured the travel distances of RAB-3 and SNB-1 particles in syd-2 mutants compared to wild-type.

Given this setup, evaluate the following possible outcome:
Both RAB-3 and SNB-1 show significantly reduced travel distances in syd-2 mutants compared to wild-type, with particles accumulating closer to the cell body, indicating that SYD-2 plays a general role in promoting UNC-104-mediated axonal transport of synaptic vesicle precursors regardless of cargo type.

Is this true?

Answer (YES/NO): YES